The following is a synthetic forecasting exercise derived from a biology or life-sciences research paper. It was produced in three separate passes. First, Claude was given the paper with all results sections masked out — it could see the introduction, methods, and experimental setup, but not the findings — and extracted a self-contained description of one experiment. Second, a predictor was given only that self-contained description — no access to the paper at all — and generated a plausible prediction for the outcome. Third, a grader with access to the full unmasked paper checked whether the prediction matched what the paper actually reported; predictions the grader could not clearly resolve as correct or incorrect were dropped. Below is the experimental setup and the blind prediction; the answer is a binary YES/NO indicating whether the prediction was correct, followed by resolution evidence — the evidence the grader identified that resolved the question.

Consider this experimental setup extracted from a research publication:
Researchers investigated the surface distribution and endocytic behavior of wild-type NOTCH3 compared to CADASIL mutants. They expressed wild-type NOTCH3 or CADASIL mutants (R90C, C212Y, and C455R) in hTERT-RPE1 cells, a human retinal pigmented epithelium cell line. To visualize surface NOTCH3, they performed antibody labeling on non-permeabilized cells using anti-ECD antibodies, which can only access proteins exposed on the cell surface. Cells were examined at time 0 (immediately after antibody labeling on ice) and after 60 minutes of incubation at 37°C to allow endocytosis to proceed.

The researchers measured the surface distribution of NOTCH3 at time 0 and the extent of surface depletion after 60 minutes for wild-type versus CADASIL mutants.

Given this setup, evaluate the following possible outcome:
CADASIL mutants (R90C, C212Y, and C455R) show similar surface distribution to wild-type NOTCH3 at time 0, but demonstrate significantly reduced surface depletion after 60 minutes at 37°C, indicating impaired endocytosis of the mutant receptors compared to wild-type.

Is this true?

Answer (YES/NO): NO